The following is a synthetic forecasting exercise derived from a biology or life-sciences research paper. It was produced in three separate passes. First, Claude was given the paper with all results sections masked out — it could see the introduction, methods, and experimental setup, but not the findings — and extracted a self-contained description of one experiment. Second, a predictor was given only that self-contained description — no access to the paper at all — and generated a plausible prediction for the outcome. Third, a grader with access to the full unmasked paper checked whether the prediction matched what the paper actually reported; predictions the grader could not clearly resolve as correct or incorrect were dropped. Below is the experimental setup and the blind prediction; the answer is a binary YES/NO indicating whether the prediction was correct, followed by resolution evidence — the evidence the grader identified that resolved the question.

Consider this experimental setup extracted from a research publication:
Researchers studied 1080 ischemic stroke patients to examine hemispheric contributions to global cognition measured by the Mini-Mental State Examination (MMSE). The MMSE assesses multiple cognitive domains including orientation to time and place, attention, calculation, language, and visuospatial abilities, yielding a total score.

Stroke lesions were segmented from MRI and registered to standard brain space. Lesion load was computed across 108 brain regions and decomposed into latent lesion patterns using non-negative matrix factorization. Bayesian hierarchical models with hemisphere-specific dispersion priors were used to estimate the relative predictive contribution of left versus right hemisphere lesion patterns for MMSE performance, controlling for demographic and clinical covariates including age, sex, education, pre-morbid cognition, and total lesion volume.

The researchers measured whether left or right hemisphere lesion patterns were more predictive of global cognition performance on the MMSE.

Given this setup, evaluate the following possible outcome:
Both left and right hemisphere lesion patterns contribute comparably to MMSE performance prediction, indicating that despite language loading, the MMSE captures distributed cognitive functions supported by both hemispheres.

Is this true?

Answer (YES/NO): YES